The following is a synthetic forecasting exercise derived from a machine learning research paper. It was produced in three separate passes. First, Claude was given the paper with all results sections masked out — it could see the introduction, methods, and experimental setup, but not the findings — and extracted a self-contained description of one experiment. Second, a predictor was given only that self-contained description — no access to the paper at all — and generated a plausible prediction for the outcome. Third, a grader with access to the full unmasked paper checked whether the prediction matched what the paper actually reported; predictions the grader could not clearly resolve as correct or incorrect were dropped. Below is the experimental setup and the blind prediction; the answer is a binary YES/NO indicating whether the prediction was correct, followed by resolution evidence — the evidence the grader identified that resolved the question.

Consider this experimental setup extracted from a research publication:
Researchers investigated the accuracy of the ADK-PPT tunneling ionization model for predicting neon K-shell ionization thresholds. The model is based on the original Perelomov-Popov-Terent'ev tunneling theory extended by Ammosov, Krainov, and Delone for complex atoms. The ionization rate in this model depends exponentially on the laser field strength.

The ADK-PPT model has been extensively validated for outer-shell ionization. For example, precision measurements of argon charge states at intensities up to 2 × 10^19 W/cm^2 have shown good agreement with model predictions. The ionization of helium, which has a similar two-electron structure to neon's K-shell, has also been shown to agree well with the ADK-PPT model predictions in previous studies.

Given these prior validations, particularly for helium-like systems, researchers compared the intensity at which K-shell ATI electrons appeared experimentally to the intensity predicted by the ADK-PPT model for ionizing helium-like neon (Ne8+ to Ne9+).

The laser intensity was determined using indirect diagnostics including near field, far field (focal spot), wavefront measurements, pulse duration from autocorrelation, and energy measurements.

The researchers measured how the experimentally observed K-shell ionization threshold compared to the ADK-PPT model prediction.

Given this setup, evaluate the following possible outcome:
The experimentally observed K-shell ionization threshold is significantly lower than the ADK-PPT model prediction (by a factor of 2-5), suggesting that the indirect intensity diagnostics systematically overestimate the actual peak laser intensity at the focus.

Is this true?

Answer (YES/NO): NO